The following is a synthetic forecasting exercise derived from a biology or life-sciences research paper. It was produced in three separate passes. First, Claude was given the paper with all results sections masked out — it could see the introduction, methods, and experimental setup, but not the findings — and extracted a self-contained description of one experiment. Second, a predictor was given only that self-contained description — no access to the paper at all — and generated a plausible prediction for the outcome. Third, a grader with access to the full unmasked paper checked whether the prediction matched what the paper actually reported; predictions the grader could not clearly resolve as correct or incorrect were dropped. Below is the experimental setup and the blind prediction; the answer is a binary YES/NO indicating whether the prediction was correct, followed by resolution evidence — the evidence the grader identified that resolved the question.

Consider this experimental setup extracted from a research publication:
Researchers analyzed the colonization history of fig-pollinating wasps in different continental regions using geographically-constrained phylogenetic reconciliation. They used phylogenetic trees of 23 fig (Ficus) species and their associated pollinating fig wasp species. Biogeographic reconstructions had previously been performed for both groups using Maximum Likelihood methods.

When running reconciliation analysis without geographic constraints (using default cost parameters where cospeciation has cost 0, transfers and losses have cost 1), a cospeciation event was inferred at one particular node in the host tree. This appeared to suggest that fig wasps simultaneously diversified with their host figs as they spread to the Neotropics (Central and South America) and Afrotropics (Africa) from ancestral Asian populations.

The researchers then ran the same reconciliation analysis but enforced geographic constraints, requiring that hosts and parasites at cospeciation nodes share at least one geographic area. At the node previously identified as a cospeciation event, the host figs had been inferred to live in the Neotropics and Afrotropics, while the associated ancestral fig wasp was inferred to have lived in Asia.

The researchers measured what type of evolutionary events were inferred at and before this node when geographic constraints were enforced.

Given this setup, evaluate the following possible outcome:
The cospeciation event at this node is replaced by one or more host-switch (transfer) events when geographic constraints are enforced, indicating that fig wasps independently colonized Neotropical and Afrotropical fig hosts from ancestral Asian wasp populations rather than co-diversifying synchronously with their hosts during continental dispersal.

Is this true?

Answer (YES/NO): YES